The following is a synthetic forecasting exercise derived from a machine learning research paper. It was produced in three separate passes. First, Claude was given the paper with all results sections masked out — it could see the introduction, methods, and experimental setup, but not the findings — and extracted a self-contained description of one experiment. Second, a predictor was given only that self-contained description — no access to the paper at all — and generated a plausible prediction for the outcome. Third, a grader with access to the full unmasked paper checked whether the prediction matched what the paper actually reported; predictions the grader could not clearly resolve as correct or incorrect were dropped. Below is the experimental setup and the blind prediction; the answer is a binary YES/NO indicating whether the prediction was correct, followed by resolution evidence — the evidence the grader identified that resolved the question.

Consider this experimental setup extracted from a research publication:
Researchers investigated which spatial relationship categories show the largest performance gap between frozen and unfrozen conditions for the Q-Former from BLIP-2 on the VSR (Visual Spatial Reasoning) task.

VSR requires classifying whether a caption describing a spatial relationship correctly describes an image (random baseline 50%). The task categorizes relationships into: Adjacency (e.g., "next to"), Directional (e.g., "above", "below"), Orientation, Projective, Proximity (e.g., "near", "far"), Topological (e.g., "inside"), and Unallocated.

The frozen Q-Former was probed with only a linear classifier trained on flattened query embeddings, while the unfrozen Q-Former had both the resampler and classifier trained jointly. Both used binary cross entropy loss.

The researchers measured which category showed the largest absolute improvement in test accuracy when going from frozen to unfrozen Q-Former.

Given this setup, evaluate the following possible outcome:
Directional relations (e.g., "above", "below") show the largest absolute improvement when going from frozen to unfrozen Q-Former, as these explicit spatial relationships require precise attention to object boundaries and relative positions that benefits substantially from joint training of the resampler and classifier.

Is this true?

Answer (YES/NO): YES